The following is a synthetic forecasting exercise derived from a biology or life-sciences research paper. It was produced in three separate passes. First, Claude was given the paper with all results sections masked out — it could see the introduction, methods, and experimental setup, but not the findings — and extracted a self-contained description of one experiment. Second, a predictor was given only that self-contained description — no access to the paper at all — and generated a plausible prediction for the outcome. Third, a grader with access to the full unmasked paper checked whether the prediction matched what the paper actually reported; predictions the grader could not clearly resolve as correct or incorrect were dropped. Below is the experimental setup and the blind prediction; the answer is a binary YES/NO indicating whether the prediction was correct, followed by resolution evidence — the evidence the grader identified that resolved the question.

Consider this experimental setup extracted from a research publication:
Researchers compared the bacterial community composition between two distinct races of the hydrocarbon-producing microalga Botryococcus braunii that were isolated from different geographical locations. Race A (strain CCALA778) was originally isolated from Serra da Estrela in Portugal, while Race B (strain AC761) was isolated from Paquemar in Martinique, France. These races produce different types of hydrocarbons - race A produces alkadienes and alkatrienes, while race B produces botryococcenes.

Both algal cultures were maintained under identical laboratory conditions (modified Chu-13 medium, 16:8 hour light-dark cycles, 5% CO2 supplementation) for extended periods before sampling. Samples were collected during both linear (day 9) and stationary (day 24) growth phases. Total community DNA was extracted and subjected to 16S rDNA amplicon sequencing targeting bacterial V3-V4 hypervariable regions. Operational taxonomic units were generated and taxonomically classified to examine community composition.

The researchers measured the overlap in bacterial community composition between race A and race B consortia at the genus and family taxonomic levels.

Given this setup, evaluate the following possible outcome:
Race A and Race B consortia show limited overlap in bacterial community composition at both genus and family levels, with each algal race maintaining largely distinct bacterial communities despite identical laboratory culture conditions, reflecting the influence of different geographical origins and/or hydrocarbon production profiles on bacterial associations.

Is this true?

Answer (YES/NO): NO